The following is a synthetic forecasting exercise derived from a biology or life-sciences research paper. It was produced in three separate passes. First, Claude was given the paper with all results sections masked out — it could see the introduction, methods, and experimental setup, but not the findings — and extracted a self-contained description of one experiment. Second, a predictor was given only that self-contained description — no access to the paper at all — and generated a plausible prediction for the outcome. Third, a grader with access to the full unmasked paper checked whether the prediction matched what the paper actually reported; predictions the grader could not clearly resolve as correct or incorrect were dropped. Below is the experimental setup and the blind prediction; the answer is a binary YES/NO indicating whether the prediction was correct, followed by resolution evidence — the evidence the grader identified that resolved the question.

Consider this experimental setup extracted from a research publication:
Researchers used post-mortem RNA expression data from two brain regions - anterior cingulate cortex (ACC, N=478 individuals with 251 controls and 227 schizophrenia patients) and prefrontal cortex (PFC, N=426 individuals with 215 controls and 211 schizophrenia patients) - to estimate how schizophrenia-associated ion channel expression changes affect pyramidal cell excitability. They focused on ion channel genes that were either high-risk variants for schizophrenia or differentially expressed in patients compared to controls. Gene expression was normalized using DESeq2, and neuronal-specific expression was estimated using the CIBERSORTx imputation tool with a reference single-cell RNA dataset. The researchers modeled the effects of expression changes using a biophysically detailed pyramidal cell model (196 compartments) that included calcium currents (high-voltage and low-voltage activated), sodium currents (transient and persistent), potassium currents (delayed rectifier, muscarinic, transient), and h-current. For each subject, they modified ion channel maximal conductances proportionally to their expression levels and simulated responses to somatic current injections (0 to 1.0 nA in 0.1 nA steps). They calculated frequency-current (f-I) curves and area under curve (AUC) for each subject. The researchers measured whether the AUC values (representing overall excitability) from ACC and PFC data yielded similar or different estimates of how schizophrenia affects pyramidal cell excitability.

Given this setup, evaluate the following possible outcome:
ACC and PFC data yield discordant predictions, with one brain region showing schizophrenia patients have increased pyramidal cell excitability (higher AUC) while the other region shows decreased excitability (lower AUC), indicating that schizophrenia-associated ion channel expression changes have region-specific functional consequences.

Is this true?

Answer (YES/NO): NO